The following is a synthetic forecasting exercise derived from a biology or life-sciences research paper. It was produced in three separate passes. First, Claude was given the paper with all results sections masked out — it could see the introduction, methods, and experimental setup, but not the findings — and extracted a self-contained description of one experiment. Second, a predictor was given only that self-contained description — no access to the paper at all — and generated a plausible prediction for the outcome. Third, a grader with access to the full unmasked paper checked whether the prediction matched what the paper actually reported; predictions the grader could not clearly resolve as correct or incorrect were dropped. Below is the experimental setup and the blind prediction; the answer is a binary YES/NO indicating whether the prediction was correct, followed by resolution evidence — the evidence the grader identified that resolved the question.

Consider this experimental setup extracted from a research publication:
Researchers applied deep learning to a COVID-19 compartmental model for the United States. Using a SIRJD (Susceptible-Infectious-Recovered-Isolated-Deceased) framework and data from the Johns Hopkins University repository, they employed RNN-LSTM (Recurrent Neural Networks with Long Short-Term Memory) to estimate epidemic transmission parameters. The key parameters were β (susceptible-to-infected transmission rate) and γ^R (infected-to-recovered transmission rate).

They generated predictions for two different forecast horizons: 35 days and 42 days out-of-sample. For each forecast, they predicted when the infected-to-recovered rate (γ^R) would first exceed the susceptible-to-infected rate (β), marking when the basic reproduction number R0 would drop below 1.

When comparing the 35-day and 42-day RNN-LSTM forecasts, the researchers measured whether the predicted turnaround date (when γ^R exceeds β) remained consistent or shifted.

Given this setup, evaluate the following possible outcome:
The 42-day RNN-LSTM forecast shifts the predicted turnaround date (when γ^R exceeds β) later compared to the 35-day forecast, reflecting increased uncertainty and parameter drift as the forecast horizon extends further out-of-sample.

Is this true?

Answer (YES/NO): NO